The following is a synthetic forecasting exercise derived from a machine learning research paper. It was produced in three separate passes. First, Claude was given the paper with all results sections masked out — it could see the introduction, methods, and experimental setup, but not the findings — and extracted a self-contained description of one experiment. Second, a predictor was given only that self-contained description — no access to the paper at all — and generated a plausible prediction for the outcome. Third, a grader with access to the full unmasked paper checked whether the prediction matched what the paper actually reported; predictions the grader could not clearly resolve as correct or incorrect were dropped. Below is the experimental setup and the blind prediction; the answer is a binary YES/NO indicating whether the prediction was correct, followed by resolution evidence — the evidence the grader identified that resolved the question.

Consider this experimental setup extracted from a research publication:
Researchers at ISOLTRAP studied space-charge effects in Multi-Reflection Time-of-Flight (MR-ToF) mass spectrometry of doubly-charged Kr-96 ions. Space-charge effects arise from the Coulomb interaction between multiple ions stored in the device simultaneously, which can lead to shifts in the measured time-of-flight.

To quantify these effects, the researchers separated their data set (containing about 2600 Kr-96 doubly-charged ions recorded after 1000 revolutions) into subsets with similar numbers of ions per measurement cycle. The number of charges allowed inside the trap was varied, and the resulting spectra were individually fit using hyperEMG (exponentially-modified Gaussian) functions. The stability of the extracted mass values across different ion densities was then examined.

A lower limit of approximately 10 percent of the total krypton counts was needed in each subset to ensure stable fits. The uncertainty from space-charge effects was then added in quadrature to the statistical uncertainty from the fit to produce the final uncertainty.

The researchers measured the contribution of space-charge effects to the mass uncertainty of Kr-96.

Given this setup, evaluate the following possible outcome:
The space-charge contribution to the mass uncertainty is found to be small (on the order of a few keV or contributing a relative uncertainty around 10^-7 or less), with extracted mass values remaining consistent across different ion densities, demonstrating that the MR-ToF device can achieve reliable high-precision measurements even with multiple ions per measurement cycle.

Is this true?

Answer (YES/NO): YES